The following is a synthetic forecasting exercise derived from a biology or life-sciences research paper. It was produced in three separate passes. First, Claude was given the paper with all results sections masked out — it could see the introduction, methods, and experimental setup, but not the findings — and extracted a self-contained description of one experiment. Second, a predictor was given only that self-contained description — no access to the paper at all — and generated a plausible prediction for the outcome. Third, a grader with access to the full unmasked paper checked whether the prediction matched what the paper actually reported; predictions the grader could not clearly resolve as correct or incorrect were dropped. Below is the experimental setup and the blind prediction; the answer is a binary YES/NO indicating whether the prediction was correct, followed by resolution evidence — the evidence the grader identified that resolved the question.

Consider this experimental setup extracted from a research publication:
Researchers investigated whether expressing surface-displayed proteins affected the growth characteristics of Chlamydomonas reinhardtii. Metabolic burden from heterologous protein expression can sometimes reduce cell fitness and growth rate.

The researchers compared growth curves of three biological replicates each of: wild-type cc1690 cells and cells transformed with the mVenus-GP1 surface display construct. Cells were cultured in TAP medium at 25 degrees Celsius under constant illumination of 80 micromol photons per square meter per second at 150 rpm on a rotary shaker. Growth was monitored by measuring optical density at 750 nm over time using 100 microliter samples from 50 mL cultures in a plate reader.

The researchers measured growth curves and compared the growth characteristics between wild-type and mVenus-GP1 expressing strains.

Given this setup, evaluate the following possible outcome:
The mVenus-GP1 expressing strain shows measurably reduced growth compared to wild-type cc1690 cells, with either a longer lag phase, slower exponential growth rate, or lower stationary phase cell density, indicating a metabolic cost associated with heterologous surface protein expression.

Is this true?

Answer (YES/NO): NO